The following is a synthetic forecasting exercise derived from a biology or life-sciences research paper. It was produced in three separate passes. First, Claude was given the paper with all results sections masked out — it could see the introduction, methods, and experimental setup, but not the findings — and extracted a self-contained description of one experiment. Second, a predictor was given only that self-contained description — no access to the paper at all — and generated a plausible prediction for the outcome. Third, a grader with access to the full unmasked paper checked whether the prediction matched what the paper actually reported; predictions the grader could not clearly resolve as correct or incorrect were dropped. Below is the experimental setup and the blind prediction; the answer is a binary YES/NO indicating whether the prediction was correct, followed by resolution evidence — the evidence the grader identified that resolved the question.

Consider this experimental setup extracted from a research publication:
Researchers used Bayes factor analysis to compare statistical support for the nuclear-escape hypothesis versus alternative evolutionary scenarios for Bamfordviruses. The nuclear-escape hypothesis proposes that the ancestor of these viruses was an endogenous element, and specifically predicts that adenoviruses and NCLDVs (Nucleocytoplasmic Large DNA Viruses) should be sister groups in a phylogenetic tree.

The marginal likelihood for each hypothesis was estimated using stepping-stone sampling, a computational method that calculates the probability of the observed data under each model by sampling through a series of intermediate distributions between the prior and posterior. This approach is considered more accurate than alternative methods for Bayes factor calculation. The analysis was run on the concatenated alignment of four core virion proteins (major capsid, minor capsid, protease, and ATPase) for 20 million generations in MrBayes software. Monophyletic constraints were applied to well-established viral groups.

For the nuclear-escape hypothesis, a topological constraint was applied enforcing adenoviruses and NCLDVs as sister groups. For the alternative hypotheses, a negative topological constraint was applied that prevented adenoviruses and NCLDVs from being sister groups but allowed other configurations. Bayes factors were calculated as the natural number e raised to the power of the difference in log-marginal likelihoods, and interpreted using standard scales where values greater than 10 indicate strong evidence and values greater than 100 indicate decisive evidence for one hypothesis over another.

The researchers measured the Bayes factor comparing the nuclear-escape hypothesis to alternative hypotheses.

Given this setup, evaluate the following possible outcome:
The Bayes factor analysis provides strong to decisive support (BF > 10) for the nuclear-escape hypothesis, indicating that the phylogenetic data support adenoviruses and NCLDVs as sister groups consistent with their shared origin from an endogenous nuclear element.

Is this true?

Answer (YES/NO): NO